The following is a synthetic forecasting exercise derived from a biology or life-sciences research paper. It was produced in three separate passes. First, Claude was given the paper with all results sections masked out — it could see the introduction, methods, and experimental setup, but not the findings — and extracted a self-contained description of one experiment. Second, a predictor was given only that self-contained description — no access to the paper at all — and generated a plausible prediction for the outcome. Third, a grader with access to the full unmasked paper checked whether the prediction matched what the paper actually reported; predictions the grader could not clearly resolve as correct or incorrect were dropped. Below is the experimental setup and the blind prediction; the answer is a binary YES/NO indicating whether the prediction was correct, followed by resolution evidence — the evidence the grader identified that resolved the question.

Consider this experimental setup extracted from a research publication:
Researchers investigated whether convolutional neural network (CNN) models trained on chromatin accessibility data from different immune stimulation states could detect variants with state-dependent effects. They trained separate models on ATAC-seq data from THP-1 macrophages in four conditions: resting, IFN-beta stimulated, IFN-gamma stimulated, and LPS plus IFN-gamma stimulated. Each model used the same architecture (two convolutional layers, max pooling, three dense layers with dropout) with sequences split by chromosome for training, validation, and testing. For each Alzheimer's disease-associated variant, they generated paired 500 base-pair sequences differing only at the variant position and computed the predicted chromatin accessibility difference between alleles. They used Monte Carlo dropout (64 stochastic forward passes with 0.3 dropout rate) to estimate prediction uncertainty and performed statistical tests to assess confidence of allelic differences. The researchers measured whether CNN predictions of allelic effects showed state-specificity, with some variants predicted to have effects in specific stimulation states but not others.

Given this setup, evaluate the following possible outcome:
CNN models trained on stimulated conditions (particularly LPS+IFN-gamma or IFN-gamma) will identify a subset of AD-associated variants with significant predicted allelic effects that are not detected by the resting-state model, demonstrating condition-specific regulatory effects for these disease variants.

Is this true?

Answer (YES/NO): YES